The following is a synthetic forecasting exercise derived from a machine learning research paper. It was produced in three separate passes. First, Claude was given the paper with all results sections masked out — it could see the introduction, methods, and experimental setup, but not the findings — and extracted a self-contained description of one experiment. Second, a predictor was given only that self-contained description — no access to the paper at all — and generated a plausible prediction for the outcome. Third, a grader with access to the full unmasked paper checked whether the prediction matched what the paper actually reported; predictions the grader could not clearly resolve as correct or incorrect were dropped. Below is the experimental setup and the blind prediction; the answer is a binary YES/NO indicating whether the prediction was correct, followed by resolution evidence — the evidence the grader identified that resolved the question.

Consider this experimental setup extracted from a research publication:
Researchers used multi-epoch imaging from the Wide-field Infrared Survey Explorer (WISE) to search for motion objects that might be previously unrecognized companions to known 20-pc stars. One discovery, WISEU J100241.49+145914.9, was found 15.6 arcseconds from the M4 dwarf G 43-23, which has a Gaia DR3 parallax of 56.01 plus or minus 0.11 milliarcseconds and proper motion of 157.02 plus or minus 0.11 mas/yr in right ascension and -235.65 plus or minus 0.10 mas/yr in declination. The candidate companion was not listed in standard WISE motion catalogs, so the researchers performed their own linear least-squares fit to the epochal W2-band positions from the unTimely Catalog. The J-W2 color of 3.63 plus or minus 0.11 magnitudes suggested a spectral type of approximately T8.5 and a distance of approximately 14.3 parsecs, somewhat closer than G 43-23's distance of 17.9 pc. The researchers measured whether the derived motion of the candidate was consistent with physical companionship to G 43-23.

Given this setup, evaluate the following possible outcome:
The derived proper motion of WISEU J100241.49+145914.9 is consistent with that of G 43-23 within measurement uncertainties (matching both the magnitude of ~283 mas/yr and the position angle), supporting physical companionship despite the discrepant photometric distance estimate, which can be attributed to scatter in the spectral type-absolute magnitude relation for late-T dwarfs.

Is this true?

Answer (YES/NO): YES